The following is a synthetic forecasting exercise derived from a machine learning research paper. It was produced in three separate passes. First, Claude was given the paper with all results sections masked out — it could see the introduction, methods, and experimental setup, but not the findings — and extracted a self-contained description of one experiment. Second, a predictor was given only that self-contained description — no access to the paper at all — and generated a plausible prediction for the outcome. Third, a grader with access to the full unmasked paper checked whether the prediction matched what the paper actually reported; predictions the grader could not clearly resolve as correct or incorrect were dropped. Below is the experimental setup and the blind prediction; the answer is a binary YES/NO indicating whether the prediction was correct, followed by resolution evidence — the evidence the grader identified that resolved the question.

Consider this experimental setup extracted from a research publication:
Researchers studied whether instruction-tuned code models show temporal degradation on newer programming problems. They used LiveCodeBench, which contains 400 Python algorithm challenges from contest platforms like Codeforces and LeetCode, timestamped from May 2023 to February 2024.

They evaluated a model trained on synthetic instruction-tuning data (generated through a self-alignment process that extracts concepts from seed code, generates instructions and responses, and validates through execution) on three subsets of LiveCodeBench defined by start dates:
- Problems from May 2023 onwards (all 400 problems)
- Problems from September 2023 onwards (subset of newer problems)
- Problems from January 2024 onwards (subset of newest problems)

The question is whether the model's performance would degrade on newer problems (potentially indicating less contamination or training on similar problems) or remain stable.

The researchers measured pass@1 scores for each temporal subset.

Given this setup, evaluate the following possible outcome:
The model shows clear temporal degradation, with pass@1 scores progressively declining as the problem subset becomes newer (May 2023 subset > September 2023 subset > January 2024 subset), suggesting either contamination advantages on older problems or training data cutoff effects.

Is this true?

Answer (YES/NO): NO